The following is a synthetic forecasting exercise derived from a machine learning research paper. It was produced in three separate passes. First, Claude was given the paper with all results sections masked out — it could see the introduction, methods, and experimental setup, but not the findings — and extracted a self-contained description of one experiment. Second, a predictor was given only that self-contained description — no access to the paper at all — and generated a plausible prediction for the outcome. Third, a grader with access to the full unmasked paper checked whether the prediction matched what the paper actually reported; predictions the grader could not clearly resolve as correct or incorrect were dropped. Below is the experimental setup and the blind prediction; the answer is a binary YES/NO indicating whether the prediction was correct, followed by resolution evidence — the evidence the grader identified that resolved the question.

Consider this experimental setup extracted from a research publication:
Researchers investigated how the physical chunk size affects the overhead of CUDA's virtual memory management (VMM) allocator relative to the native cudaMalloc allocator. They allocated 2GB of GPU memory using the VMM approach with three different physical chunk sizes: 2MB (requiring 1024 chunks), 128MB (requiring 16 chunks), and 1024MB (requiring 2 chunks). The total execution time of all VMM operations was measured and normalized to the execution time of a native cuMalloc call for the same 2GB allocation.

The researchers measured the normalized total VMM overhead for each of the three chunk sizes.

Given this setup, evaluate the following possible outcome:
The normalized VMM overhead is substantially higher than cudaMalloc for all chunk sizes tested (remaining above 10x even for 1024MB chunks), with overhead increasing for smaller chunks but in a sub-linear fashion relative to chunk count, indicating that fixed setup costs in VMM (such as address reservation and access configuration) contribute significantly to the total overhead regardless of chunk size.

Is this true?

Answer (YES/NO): NO